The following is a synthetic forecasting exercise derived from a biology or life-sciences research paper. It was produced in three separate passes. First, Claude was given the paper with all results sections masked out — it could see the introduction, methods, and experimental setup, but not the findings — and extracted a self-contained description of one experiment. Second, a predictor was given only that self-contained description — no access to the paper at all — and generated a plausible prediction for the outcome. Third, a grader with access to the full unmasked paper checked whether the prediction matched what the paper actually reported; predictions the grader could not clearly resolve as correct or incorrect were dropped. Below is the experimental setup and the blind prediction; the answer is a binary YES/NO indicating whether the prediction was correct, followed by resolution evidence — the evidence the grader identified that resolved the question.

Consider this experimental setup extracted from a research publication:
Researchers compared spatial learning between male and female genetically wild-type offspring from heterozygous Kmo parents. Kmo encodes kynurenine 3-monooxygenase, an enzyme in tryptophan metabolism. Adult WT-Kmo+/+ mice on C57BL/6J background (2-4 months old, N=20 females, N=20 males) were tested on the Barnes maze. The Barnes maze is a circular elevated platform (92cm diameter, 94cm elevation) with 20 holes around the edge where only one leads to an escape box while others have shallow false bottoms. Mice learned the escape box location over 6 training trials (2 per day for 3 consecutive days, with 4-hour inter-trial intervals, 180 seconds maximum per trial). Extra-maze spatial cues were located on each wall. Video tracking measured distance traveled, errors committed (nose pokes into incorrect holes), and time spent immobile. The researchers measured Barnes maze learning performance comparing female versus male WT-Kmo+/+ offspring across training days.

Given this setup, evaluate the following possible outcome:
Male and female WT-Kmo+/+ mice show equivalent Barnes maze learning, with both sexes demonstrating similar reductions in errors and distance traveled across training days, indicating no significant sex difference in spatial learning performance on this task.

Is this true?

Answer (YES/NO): NO